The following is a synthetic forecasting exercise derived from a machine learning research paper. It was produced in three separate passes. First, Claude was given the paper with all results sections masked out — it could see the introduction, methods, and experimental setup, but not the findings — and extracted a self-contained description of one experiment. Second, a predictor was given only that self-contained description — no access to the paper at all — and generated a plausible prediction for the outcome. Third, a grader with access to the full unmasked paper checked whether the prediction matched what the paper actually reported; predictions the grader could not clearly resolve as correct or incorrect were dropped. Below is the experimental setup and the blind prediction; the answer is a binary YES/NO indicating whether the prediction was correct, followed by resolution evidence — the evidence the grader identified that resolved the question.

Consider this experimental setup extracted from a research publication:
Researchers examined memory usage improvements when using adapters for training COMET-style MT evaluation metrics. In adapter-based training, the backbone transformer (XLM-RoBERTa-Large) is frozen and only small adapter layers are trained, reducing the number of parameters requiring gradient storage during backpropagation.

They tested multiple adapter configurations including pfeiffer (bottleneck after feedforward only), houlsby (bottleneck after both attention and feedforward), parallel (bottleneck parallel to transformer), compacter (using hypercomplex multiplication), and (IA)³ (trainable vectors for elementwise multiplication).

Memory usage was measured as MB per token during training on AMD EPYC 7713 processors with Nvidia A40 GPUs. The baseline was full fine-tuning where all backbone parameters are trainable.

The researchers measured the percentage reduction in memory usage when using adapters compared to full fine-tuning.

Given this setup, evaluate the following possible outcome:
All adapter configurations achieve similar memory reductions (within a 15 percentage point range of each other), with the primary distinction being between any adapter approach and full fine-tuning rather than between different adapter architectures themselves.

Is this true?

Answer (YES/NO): NO